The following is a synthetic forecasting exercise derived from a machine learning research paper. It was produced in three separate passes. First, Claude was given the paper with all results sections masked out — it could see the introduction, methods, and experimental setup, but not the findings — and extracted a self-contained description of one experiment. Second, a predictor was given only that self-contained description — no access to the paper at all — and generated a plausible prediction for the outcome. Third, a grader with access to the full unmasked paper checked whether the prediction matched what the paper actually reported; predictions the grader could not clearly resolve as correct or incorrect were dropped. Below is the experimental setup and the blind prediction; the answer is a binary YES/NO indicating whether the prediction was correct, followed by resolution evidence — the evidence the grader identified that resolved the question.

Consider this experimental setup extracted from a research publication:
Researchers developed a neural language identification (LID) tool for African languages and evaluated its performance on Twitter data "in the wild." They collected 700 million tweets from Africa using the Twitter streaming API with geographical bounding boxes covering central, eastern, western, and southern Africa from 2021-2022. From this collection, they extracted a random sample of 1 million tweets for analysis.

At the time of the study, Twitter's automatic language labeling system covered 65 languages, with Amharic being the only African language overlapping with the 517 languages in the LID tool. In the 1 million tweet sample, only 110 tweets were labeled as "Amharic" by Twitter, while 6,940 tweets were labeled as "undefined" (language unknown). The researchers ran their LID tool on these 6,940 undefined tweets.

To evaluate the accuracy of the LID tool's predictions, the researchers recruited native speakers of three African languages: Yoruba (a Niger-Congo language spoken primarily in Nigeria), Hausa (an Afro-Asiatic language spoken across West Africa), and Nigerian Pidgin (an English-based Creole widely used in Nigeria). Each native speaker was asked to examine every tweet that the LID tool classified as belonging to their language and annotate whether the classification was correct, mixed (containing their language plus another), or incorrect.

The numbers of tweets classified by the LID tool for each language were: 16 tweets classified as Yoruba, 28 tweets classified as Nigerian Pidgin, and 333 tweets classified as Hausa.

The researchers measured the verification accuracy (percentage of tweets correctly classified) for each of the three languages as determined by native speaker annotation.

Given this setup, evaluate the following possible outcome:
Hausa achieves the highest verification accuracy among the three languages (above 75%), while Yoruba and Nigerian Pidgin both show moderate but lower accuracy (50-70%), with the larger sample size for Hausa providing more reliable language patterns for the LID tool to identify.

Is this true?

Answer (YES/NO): NO